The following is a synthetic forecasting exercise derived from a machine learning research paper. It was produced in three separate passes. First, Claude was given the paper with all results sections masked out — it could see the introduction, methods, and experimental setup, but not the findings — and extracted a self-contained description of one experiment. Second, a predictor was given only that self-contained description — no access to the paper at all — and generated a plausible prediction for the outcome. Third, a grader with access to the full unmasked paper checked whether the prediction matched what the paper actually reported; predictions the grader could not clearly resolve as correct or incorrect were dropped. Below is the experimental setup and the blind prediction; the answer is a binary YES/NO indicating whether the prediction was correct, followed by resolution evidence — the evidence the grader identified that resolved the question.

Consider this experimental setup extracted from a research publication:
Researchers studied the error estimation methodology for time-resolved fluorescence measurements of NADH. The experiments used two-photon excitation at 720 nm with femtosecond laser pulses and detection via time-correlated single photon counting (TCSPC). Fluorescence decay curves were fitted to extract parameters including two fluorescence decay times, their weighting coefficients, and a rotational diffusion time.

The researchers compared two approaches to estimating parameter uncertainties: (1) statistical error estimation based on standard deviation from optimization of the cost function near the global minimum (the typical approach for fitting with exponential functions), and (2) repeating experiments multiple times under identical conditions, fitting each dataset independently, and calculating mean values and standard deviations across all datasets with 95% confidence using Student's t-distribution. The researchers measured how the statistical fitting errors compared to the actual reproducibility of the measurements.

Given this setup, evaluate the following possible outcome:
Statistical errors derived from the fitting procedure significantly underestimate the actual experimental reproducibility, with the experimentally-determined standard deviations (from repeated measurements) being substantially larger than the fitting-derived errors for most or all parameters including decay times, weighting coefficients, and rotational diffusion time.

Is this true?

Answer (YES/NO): YES